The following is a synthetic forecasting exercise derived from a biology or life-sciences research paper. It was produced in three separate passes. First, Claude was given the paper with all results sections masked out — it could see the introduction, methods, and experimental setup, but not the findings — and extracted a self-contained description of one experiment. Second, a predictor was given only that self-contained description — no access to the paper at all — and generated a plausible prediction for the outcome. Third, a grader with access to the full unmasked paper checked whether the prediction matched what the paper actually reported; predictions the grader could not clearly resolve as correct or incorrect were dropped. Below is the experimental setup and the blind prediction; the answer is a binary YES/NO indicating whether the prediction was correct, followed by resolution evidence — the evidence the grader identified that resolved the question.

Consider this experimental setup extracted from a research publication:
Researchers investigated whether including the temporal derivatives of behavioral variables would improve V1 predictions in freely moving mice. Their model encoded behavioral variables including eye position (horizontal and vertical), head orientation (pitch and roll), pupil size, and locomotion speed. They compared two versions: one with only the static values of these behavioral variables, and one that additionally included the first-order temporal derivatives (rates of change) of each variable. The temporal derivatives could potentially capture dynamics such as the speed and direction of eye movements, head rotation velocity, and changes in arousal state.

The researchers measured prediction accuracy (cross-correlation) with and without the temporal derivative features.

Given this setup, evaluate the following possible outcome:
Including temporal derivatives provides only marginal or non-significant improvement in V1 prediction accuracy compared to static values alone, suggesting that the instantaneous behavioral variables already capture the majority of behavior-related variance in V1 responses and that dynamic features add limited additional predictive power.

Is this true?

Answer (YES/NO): NO